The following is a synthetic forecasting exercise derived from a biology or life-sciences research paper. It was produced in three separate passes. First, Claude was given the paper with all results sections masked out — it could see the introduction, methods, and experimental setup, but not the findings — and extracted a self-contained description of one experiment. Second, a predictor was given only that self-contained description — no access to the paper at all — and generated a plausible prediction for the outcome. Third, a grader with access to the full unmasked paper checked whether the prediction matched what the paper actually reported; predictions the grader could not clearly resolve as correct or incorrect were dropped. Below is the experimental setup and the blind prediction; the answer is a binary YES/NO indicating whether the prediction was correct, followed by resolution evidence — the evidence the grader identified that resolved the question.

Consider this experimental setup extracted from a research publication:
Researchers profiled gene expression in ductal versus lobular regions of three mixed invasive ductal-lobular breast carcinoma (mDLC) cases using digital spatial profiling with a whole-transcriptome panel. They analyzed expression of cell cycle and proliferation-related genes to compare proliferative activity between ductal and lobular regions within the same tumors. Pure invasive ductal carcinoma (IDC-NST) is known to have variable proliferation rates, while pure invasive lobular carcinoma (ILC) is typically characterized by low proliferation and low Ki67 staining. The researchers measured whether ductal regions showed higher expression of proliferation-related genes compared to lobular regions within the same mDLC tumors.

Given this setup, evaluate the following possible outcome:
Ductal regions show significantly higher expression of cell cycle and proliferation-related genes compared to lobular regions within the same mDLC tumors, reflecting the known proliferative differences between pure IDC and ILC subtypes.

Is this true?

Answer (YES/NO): YES